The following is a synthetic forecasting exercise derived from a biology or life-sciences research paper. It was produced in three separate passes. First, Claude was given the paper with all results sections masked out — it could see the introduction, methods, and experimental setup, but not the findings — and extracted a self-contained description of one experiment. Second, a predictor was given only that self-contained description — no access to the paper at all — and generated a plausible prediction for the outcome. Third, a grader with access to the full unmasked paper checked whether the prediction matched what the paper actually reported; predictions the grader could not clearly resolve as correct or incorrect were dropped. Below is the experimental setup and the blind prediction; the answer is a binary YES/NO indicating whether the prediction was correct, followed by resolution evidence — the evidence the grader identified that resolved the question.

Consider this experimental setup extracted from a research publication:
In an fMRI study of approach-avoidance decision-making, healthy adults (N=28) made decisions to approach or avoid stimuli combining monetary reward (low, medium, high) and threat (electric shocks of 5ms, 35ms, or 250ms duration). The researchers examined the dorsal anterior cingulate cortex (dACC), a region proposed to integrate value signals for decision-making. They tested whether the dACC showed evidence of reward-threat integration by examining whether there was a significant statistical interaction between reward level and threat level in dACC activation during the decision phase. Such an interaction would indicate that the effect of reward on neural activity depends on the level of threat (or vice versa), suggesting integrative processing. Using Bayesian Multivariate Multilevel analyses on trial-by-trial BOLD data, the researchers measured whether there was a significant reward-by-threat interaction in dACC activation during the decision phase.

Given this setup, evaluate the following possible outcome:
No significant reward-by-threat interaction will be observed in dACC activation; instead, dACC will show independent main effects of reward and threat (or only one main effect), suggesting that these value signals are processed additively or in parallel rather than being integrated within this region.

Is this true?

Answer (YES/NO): YES